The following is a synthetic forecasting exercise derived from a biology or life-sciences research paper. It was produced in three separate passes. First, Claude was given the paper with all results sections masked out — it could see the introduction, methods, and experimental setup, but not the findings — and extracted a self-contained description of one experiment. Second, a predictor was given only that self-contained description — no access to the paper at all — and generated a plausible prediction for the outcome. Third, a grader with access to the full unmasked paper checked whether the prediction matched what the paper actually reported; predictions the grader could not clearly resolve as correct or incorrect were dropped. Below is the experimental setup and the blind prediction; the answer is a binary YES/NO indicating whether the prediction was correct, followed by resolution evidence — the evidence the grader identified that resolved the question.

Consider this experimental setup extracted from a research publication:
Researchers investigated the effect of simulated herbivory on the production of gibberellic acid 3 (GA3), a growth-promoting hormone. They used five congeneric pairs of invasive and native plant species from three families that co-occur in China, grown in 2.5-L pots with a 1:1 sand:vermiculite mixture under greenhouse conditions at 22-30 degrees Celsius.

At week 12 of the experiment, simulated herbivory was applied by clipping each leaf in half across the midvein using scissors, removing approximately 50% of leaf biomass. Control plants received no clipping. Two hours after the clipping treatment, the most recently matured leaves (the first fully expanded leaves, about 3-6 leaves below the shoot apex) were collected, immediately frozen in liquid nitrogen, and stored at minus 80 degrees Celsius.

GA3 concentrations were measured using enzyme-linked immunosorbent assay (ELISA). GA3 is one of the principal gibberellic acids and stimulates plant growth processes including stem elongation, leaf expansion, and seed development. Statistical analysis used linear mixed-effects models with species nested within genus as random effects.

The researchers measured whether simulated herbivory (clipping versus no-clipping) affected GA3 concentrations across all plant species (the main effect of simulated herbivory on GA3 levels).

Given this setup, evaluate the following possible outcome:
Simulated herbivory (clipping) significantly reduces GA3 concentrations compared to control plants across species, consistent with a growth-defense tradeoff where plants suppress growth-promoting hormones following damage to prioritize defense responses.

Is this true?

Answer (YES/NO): NO